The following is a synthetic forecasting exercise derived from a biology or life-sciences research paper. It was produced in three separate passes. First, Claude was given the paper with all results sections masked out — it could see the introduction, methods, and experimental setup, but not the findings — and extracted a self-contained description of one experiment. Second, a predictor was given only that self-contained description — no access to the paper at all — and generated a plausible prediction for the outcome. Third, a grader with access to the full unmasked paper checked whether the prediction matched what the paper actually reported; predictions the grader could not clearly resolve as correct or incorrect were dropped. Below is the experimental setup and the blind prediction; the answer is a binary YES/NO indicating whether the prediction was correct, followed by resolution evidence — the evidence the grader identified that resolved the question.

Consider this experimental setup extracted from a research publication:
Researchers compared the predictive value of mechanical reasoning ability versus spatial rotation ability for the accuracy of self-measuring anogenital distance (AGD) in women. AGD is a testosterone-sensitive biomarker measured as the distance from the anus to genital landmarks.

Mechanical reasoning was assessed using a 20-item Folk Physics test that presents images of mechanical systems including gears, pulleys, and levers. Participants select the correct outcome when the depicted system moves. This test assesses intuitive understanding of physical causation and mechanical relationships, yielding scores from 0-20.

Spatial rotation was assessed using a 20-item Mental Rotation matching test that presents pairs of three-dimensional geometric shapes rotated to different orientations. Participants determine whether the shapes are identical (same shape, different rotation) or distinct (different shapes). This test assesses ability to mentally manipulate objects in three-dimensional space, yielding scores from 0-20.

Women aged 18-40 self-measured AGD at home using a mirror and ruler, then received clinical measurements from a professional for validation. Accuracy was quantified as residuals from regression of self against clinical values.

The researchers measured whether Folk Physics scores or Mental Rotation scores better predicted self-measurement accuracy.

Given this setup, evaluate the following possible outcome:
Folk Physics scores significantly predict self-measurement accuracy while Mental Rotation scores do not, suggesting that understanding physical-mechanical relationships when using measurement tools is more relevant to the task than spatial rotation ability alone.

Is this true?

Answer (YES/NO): NO